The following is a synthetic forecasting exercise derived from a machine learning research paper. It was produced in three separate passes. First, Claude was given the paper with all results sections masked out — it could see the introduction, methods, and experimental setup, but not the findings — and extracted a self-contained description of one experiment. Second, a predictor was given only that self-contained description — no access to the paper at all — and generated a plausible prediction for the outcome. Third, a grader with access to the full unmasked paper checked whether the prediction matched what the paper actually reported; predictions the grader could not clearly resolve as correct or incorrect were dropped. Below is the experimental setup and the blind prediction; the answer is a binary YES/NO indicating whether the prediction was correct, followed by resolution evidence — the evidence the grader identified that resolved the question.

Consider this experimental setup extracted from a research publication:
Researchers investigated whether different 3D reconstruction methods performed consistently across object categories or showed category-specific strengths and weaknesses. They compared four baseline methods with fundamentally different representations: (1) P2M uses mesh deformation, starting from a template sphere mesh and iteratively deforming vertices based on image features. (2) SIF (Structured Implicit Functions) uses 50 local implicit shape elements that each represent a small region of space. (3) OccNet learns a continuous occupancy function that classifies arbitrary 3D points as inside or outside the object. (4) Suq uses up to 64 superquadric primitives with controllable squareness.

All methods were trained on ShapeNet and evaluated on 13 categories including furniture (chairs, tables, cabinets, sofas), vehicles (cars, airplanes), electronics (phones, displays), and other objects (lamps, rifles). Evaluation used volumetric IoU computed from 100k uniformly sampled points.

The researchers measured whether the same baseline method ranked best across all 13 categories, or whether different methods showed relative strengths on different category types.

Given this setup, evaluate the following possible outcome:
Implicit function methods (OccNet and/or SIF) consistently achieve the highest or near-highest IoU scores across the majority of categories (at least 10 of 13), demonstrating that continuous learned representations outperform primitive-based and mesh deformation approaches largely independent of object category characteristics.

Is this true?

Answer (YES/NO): YES